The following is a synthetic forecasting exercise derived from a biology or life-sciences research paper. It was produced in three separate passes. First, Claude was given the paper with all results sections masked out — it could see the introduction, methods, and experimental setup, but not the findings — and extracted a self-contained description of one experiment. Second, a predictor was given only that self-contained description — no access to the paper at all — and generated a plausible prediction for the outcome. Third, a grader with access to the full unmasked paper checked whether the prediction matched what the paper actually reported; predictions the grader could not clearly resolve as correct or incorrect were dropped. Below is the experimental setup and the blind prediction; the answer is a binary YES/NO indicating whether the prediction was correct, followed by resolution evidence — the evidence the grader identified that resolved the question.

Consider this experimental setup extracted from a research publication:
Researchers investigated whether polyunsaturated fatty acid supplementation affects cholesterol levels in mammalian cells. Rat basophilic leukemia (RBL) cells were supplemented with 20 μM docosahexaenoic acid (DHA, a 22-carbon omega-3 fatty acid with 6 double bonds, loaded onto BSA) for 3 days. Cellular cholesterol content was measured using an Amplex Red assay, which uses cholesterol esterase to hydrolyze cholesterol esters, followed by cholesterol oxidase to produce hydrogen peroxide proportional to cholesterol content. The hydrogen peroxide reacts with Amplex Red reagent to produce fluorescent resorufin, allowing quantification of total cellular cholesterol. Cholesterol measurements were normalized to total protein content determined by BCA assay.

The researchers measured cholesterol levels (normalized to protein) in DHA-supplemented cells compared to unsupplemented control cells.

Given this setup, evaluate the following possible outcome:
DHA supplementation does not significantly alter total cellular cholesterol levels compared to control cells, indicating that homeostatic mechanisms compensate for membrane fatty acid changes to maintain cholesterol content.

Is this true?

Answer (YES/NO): NO